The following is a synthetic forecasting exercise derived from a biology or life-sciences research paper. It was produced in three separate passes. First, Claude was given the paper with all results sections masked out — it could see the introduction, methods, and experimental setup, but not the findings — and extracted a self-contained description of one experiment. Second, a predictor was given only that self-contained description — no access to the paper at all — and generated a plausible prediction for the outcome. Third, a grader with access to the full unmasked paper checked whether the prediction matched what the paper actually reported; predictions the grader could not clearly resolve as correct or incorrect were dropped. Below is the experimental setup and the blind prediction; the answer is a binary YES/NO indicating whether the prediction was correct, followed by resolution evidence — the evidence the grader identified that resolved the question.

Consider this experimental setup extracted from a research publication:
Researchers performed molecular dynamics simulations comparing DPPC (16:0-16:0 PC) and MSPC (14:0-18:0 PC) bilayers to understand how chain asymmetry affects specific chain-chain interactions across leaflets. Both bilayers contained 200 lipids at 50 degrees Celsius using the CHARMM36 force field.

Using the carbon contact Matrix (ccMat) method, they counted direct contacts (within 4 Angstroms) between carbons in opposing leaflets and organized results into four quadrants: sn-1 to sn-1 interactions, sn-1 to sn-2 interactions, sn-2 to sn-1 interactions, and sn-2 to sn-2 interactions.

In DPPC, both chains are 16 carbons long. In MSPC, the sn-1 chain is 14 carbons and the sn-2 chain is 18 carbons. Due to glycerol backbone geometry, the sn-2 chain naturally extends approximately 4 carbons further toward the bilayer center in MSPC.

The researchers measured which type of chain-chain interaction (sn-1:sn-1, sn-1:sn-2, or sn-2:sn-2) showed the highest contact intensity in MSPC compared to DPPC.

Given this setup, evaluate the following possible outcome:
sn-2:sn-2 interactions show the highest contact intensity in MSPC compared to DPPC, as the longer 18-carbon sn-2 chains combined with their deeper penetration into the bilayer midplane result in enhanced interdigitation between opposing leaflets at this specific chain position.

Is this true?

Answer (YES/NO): NO